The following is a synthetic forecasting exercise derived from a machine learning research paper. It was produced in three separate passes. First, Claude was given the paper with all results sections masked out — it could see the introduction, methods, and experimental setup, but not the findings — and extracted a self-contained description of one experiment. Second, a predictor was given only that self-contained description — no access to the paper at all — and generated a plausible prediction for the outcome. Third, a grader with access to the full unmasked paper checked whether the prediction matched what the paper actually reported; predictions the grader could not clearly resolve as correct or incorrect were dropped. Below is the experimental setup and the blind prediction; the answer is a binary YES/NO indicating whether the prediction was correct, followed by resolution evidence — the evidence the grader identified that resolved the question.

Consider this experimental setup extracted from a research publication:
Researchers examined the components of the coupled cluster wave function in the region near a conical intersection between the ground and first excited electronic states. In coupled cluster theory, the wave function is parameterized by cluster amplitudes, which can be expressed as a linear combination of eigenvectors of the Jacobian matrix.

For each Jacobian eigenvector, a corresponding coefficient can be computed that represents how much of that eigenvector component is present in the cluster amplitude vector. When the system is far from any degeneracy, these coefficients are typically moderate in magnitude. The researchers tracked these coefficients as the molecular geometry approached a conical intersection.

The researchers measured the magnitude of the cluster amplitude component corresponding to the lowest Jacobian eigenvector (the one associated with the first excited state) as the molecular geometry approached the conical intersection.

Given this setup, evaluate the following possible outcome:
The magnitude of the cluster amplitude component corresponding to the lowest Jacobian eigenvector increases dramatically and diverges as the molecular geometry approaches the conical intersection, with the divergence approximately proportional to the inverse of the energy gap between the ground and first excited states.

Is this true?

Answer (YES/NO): NO